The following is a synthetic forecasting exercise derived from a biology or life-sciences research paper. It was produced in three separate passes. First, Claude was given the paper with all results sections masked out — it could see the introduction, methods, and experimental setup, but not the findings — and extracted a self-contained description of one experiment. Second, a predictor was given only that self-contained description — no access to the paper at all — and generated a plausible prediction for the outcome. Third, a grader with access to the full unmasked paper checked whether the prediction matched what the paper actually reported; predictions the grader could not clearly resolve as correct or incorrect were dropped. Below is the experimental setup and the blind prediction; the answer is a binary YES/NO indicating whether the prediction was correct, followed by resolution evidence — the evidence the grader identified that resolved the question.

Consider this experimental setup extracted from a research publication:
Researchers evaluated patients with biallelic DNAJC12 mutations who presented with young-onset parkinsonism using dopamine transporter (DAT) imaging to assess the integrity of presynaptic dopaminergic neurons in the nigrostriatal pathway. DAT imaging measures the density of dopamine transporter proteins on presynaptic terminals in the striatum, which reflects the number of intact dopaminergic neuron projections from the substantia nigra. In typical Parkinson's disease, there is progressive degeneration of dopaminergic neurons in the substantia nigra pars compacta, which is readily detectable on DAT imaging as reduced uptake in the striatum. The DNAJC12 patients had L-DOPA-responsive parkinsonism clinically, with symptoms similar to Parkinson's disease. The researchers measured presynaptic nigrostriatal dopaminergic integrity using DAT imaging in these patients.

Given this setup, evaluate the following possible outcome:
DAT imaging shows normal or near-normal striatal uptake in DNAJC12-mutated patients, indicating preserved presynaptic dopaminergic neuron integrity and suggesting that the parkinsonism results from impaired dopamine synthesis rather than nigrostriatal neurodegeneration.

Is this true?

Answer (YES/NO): YES